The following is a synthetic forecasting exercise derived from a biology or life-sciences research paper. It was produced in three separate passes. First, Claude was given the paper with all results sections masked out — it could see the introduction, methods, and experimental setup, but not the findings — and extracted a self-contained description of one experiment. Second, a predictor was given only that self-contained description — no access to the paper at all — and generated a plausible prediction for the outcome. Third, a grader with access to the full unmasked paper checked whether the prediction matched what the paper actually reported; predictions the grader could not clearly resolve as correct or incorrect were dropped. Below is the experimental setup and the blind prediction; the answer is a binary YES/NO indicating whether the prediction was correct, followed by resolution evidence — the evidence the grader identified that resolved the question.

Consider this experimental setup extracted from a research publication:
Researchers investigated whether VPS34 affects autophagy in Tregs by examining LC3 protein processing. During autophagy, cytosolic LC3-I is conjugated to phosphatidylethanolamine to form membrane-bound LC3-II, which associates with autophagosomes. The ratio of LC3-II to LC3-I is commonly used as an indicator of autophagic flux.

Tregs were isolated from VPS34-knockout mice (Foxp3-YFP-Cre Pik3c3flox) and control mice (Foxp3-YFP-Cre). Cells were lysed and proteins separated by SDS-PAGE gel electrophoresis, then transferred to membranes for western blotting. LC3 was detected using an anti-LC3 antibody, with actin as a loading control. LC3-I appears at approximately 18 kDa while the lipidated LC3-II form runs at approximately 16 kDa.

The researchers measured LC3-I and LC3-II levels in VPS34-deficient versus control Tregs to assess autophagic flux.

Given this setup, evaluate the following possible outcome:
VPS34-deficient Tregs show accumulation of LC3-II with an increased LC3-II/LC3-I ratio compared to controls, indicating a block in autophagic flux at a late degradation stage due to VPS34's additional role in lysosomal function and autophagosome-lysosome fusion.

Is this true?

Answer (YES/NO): YES